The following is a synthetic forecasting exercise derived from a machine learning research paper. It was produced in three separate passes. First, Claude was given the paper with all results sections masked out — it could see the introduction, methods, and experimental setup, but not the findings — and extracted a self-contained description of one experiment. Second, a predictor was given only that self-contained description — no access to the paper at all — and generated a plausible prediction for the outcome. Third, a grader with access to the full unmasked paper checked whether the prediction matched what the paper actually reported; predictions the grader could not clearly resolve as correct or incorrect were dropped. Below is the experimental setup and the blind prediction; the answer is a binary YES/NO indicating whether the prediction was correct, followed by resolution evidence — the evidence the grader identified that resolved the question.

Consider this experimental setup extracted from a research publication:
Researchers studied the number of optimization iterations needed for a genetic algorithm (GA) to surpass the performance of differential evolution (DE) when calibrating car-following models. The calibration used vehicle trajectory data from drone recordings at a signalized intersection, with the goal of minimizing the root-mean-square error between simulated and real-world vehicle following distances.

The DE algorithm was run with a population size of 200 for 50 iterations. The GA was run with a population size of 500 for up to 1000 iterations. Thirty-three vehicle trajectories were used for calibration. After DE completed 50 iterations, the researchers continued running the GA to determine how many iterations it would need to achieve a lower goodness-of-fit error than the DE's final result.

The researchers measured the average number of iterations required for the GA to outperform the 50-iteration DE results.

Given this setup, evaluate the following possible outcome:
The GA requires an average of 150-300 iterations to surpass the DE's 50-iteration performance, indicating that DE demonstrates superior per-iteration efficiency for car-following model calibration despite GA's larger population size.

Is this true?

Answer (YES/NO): YES